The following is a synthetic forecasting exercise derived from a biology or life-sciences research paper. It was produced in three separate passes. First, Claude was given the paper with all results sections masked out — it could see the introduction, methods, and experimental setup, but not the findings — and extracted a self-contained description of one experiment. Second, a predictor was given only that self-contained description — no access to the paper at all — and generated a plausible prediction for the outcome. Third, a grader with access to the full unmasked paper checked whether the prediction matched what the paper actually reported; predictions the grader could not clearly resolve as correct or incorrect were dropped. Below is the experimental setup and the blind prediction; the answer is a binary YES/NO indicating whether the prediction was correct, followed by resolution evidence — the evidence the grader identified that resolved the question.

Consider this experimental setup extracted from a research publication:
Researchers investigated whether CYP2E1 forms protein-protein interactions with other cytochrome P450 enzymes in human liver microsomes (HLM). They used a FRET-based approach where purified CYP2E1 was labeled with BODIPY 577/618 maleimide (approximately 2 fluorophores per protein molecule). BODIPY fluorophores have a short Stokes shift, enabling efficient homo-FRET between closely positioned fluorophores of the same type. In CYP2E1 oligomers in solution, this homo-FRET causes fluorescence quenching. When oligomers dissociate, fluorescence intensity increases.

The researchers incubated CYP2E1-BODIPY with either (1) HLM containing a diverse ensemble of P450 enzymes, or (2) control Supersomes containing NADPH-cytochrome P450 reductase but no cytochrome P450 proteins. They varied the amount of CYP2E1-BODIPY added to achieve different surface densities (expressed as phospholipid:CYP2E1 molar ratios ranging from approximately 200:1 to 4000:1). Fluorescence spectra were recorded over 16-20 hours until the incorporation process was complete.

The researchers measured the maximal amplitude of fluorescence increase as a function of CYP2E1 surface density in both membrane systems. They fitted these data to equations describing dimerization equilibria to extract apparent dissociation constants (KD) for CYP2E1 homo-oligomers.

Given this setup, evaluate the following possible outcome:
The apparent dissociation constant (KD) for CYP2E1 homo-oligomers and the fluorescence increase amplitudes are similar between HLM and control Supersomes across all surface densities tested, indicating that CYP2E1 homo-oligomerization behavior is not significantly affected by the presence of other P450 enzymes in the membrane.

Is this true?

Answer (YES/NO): NO